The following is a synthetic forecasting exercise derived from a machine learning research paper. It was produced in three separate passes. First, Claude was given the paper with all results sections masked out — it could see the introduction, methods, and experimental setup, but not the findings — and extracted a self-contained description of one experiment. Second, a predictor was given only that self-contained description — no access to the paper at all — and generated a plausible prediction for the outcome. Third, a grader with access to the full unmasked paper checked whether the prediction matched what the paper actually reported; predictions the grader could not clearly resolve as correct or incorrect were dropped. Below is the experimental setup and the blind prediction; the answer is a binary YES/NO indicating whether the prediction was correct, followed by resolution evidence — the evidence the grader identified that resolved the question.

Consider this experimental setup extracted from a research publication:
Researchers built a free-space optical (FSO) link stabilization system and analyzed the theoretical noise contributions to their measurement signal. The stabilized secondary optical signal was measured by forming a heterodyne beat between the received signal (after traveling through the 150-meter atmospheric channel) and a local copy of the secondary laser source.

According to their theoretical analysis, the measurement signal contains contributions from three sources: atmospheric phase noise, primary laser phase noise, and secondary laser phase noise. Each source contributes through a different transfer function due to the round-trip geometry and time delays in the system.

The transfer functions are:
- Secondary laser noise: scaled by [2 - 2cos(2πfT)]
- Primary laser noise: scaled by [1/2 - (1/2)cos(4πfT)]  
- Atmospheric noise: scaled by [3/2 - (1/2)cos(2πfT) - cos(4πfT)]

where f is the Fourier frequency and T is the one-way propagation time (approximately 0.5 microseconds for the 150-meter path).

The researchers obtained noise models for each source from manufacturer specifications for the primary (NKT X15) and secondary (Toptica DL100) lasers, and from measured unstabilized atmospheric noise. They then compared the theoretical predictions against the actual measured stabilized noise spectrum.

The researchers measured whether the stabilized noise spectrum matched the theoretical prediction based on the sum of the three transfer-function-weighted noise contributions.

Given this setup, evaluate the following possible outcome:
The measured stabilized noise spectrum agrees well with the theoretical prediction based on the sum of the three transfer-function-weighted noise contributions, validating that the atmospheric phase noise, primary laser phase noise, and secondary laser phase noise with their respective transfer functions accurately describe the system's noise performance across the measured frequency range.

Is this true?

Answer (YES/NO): YES